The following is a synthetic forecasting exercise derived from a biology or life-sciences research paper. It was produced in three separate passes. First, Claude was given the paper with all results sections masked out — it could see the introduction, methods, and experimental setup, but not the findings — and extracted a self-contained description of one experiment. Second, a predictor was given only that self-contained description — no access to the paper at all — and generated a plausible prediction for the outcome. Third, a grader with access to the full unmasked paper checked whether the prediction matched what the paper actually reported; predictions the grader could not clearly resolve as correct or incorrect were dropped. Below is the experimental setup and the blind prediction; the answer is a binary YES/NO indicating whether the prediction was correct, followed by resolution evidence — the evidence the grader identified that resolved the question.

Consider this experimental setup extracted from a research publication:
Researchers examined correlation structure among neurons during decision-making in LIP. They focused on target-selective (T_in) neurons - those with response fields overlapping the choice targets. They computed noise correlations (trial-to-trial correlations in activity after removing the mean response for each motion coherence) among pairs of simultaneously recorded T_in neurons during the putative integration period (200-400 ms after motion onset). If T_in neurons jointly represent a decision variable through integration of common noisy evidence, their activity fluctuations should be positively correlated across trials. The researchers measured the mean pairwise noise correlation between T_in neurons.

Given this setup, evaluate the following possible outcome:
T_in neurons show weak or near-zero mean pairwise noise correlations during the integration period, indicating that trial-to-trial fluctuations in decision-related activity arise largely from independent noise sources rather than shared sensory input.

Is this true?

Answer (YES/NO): NO